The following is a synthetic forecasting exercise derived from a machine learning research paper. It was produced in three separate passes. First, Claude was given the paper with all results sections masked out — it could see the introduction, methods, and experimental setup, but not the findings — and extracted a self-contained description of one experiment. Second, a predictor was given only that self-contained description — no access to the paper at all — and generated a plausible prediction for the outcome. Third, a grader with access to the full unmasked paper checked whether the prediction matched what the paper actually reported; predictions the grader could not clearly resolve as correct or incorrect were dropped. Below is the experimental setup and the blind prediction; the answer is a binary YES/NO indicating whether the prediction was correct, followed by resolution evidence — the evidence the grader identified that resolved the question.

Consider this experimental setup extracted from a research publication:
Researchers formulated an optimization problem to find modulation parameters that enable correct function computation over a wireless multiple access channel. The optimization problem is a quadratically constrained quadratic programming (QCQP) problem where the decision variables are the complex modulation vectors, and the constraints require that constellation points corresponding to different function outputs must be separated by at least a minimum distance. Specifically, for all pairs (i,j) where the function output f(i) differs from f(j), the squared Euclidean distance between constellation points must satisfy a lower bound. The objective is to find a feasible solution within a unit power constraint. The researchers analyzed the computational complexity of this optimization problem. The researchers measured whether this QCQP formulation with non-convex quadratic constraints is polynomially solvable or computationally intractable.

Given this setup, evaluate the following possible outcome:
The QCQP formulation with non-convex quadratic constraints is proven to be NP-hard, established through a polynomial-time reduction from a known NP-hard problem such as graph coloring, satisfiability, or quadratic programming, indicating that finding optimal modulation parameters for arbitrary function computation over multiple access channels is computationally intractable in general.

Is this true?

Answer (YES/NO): NO